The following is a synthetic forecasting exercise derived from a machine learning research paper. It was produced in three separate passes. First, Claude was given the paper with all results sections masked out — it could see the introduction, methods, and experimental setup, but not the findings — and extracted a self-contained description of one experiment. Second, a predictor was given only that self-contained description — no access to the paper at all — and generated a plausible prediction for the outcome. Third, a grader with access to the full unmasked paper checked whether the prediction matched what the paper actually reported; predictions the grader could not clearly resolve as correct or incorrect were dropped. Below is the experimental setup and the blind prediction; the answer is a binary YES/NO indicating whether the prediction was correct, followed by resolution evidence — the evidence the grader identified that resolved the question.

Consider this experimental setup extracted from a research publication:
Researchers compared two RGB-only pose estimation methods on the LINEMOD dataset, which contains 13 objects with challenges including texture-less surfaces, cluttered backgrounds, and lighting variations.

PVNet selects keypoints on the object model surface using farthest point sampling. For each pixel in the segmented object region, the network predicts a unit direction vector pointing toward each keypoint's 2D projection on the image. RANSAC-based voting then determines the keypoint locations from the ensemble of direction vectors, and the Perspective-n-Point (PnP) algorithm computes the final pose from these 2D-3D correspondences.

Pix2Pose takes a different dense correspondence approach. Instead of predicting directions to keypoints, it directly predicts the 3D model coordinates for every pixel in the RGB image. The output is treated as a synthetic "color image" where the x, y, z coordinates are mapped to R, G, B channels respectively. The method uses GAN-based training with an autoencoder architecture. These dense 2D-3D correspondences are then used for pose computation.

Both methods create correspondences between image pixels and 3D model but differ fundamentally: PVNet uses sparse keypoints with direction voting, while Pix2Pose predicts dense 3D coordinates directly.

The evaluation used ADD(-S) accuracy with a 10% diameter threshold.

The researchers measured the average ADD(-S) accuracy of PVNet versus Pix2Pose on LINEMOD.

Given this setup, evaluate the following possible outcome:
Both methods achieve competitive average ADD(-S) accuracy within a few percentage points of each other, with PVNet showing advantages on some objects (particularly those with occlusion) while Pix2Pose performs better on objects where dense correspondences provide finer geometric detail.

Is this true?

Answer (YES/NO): NO